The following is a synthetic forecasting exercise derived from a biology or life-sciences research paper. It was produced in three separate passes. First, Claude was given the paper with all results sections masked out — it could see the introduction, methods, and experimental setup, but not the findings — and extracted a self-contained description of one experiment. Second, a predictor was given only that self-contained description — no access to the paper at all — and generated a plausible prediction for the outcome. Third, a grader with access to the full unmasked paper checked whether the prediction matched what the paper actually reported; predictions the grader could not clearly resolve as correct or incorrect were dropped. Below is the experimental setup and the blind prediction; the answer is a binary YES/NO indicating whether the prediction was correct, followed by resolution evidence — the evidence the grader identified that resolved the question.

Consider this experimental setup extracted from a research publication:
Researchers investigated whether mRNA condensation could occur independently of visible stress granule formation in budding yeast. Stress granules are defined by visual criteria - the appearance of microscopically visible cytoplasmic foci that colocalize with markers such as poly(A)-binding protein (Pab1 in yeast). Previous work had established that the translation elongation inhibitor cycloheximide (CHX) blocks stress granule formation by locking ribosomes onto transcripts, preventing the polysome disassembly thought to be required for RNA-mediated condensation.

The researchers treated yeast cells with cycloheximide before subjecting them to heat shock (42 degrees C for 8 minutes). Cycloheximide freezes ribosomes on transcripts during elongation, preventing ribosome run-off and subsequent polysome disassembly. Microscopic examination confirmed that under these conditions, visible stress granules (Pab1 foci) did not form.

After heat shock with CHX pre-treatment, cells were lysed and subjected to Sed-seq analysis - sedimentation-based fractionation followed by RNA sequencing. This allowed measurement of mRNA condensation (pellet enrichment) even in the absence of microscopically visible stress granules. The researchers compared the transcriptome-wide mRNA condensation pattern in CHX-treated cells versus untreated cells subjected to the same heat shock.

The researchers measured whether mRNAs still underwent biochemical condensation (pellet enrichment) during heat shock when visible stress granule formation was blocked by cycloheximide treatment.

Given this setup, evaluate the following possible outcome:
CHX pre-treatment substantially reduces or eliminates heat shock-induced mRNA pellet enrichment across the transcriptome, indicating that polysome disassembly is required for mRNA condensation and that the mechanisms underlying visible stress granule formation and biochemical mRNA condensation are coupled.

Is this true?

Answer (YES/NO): NO